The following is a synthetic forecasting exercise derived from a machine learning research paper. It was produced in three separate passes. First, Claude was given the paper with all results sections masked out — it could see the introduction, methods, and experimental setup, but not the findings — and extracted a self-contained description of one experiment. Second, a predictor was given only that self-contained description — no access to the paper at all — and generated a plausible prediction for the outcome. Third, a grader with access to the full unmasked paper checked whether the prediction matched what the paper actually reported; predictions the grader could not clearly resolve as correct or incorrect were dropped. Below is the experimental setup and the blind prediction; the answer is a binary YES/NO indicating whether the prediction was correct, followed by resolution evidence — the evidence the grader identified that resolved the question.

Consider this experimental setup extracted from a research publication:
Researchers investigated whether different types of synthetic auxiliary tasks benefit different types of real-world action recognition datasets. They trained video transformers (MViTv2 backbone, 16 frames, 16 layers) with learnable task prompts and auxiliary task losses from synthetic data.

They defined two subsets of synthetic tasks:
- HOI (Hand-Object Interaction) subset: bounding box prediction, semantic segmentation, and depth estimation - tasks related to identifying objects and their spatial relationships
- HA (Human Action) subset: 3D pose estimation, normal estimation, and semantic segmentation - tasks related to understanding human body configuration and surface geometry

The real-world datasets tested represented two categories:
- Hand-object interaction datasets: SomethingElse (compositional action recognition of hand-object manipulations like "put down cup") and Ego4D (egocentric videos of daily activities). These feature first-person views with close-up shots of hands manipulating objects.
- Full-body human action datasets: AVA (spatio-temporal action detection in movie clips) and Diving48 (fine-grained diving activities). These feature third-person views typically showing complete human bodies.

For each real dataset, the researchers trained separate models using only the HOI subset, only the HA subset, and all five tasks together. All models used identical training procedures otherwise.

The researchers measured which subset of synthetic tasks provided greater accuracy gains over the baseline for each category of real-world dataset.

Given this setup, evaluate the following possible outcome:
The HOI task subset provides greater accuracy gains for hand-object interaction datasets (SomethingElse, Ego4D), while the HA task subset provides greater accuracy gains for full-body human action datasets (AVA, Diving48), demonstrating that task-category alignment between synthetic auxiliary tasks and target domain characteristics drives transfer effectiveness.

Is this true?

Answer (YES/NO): YES